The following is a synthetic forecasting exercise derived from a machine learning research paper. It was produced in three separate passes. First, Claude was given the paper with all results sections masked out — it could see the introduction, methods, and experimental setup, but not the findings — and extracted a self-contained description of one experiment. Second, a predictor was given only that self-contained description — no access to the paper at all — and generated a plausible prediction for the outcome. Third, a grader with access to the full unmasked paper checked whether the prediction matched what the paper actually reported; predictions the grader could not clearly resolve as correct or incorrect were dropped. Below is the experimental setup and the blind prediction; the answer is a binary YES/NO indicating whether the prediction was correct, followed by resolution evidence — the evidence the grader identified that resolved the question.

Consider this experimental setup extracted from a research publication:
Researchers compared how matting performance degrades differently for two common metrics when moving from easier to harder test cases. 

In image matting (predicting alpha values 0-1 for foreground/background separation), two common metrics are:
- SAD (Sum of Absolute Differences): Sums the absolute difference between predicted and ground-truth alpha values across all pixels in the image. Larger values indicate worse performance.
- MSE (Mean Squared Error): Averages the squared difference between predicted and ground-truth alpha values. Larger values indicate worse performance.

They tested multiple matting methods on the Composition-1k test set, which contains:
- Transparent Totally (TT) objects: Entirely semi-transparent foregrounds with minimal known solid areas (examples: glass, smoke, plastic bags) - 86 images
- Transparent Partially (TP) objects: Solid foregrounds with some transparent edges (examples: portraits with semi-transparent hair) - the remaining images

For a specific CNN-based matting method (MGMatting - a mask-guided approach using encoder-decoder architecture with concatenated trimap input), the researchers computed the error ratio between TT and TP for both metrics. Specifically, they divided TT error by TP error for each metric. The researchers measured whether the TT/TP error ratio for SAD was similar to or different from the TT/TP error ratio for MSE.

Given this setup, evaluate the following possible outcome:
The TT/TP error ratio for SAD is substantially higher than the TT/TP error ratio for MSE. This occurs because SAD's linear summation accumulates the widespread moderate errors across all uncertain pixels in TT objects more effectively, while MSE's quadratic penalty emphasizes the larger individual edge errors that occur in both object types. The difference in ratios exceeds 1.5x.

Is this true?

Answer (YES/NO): YES